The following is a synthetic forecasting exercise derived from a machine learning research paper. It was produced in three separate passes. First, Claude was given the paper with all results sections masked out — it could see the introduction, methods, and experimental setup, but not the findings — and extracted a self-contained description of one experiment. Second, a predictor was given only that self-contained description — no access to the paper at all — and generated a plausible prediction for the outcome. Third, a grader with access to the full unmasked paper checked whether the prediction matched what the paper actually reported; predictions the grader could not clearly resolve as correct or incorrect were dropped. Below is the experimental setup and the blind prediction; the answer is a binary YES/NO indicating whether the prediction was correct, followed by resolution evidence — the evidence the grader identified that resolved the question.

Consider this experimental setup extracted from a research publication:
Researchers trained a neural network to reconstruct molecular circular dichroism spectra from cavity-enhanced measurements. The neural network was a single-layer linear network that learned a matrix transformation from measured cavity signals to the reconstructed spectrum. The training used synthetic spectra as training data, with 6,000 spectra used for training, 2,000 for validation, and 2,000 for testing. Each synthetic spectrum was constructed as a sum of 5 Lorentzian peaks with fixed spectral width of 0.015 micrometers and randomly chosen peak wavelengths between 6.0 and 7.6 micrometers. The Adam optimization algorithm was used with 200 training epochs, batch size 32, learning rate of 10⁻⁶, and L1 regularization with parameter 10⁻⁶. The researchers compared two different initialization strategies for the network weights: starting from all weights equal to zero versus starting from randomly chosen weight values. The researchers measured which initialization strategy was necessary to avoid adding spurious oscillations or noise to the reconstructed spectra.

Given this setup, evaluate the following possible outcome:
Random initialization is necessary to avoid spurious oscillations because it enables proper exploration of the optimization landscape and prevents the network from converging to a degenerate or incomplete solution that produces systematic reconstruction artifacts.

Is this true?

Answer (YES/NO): NO